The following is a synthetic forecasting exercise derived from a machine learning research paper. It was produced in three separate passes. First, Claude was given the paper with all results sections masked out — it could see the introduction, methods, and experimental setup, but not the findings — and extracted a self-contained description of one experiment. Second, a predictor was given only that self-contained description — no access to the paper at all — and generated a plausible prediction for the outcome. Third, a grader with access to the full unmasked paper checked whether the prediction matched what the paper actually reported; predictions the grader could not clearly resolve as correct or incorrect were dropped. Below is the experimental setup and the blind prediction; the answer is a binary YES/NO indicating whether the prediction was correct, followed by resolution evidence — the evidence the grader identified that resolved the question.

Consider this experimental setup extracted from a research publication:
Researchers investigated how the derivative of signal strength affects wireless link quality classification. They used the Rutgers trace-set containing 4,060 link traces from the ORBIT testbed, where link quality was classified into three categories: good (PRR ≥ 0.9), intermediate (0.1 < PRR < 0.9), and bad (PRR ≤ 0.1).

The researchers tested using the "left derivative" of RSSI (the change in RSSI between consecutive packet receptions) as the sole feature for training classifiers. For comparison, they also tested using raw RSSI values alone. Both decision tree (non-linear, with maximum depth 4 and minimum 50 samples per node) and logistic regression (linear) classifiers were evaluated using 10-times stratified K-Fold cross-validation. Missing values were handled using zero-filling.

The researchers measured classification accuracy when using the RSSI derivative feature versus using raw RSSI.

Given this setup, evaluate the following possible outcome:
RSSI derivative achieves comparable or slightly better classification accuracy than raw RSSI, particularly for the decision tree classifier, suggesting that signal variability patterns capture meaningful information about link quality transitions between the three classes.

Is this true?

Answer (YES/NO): NO